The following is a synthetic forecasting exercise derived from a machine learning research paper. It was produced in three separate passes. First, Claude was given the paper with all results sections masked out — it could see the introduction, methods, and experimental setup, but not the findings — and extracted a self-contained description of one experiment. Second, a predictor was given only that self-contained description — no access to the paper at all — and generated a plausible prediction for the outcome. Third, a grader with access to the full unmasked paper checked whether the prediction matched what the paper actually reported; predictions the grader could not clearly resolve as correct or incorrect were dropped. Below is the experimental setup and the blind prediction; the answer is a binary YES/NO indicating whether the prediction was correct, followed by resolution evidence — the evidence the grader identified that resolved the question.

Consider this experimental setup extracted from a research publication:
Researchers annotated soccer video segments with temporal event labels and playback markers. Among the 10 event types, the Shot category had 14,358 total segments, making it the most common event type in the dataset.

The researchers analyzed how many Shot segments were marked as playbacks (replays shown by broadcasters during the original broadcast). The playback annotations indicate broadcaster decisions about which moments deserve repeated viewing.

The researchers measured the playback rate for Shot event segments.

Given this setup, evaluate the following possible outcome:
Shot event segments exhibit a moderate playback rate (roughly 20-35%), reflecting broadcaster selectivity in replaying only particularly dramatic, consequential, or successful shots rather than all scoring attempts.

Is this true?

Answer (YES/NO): NO